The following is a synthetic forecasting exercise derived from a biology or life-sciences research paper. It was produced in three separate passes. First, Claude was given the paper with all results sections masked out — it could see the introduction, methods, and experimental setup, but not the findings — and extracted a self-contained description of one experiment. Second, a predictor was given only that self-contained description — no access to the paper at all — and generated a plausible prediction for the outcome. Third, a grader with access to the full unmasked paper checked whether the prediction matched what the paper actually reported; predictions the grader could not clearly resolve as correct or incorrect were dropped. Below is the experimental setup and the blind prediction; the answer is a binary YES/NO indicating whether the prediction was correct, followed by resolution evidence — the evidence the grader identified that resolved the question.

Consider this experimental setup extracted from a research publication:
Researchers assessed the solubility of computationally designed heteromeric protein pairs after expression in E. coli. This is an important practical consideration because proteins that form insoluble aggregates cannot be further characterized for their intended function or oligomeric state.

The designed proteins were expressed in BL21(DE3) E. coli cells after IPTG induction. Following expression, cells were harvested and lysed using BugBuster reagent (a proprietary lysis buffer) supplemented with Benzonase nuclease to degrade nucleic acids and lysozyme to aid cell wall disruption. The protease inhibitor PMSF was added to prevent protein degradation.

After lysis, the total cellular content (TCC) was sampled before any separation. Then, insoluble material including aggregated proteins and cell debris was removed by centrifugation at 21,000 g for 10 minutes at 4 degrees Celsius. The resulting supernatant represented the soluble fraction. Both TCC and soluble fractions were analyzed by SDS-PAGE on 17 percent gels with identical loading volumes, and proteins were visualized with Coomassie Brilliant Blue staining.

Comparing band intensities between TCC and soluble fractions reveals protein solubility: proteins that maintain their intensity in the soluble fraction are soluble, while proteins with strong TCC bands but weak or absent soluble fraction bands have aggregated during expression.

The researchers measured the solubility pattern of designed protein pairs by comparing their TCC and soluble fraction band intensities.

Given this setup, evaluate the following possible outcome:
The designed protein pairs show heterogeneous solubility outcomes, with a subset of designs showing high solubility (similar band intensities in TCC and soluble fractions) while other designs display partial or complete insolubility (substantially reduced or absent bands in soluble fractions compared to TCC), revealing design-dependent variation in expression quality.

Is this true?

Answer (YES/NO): YES